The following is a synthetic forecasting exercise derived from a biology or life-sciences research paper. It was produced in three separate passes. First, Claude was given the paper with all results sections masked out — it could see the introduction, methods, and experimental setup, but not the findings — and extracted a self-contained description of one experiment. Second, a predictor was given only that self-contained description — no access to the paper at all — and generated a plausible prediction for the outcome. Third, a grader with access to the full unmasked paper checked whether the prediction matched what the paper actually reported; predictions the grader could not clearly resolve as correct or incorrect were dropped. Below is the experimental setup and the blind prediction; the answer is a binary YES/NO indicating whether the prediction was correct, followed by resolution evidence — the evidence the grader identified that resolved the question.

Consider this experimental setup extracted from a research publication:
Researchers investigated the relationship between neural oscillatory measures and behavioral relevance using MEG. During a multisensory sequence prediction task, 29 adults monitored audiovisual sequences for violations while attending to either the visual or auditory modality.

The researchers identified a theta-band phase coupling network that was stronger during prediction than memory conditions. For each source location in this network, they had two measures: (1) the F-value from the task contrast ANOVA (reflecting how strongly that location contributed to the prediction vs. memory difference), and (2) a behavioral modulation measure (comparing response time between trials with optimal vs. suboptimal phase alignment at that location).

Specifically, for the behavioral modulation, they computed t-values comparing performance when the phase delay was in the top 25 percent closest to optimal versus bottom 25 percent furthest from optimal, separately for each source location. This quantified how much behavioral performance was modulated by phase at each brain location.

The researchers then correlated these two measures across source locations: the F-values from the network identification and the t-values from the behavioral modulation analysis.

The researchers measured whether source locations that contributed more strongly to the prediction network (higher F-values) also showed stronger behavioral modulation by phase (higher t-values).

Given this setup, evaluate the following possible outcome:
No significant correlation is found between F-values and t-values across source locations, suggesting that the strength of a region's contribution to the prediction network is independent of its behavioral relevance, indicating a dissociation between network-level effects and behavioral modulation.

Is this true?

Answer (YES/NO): NO